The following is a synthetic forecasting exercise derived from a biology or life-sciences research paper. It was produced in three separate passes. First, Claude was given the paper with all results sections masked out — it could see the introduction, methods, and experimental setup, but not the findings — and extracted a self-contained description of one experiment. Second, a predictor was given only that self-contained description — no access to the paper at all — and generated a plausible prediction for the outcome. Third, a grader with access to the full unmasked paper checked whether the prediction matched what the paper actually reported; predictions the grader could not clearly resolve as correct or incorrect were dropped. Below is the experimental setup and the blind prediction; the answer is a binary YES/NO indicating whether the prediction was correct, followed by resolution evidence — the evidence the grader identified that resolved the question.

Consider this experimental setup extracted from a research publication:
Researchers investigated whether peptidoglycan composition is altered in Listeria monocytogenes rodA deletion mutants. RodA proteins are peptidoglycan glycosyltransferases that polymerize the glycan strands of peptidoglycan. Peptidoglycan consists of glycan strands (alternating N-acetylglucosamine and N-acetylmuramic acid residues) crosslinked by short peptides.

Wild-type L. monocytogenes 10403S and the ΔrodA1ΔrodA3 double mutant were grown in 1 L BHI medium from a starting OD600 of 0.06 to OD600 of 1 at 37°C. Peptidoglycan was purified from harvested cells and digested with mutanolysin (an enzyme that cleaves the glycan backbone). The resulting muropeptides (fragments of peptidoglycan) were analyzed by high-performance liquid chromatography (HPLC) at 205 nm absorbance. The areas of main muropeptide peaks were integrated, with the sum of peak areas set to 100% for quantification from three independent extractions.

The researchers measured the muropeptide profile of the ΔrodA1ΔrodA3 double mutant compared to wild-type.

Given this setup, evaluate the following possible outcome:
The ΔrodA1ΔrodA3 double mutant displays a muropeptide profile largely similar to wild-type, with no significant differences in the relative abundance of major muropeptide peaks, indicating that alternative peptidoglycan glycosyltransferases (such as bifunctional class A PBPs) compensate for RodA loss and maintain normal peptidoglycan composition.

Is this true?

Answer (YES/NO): NO